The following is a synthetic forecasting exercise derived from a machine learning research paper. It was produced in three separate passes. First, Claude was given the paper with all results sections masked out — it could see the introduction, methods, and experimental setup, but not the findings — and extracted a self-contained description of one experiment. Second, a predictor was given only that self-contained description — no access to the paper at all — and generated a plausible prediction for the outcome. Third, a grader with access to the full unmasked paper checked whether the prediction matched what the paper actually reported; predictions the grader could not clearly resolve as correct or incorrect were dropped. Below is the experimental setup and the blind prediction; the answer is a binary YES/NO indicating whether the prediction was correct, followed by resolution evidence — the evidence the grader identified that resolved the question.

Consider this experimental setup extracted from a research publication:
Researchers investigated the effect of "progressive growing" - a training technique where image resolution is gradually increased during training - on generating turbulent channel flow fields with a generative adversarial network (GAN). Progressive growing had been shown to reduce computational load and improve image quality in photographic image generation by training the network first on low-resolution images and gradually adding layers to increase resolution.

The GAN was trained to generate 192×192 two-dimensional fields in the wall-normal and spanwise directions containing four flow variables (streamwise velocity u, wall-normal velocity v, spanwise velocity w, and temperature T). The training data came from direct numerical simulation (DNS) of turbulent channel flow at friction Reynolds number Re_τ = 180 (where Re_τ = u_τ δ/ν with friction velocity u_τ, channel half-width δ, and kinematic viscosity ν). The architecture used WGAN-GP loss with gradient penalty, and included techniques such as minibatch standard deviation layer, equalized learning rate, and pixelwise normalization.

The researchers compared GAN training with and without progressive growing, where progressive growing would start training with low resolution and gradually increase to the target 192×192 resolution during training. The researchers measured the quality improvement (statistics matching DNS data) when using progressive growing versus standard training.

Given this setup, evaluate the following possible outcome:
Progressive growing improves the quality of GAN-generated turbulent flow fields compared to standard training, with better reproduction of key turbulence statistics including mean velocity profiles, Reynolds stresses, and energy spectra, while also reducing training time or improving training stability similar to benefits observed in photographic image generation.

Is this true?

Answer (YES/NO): NO